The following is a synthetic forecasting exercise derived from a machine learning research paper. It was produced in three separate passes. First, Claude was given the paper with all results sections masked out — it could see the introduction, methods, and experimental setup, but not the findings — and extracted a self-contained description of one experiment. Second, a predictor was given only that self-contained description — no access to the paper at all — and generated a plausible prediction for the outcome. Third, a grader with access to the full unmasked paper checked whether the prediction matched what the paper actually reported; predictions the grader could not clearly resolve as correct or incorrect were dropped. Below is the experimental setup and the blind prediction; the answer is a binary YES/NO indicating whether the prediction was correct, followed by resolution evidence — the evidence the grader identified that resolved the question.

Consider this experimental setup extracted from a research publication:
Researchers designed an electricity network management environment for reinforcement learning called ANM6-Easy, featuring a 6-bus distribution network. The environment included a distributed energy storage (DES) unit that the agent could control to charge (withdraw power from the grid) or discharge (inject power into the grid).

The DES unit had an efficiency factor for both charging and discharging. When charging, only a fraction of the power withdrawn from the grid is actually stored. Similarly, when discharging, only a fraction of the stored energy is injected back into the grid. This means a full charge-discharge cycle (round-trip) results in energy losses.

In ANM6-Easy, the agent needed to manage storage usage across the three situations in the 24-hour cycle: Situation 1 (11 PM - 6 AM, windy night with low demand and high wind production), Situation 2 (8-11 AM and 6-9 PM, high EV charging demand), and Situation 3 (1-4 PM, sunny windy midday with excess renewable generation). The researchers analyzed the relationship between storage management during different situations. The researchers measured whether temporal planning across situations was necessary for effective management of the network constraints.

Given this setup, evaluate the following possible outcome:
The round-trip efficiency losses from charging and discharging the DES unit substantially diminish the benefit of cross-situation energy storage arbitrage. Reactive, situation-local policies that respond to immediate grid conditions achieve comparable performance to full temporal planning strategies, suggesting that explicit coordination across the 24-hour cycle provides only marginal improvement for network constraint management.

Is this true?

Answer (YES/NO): NO